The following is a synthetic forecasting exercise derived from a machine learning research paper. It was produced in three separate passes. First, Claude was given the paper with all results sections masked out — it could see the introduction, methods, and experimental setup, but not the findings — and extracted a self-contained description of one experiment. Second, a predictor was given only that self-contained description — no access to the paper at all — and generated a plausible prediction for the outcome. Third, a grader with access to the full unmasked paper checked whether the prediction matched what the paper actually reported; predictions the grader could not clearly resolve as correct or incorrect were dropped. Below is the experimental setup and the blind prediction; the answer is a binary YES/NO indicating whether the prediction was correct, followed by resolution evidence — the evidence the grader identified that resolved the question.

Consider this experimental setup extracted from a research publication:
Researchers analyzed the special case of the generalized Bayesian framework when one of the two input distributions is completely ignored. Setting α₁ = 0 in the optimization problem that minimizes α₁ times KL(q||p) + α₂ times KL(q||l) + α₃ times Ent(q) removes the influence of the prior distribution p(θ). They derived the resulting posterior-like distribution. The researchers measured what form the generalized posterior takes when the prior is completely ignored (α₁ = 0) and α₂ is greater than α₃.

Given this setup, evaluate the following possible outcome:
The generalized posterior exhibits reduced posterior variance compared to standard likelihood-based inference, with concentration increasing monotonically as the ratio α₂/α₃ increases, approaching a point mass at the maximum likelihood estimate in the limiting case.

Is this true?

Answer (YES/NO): NO